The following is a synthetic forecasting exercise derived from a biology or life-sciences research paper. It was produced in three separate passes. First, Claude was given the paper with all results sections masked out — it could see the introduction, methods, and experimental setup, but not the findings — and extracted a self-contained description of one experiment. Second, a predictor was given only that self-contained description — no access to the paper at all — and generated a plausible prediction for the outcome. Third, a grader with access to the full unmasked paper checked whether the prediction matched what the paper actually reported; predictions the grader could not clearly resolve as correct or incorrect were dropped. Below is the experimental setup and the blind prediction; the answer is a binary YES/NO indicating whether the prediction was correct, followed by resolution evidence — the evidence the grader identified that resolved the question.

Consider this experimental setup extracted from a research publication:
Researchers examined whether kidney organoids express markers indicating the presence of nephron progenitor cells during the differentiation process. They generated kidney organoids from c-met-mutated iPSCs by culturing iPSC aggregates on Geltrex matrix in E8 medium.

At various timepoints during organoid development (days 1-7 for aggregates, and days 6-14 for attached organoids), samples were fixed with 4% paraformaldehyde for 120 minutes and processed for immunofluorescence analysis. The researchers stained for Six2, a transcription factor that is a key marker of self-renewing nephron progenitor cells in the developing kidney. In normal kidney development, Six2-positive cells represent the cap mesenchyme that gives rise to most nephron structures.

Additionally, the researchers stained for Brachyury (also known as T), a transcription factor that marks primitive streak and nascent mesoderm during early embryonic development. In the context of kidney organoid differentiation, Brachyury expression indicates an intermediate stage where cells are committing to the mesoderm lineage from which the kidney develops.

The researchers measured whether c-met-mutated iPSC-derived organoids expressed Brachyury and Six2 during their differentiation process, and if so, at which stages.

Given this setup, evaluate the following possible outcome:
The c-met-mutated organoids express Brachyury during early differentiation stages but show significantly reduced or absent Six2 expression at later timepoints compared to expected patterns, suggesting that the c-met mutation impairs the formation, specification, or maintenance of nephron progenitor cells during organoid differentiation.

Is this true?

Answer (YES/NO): NO